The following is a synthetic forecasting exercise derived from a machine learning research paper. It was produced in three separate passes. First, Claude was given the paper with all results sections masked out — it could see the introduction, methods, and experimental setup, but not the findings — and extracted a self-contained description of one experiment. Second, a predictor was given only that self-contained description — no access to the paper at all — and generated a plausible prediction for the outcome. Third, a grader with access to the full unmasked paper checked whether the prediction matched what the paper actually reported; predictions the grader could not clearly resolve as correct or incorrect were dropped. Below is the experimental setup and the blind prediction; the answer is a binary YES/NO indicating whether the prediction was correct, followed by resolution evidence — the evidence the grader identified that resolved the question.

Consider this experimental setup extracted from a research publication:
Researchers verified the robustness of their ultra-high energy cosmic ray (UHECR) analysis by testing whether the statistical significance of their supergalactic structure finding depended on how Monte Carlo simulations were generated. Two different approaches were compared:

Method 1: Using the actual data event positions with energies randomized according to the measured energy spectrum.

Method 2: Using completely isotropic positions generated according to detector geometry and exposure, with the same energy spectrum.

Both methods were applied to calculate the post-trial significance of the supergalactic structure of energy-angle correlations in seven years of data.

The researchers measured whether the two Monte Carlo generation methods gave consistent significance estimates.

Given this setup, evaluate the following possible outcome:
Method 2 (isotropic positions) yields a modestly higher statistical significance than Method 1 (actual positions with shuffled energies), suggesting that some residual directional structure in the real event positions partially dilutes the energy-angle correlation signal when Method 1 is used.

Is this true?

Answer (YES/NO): NO